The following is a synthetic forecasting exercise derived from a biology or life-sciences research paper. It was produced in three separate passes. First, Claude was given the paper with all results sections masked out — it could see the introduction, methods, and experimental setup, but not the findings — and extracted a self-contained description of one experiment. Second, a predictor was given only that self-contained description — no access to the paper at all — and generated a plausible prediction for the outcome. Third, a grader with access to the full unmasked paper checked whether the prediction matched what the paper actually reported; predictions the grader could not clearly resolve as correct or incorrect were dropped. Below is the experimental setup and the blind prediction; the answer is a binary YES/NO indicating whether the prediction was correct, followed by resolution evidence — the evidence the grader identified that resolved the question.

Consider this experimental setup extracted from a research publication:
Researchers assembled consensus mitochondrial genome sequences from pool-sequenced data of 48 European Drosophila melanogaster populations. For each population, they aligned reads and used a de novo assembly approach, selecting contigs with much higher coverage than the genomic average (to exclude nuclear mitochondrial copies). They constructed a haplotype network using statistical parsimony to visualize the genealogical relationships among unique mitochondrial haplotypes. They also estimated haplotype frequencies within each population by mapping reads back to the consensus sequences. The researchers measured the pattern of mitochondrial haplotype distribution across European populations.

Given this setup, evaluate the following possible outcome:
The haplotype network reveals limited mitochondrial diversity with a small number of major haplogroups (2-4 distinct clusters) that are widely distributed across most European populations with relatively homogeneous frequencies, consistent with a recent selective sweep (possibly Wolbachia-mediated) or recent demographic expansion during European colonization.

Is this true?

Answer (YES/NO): NO